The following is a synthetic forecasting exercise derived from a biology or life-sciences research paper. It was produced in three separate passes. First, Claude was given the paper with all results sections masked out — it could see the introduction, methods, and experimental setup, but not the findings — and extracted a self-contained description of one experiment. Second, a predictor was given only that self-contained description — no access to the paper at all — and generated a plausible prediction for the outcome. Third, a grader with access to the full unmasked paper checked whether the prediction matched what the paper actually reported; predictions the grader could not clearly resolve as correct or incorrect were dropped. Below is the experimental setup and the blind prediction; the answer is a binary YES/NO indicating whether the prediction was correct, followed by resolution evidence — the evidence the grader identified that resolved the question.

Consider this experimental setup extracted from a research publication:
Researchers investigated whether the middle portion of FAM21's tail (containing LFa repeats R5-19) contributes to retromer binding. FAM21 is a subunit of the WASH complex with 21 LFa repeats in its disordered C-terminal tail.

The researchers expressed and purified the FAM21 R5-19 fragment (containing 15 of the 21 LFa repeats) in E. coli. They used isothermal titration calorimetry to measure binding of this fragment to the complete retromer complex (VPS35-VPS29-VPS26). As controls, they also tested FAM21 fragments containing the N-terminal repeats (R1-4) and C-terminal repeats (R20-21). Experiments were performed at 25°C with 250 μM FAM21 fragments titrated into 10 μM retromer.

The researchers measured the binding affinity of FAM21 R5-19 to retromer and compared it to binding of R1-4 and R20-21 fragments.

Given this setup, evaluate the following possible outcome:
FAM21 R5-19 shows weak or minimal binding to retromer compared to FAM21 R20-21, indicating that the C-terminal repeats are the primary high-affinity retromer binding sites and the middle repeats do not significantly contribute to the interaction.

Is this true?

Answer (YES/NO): YES